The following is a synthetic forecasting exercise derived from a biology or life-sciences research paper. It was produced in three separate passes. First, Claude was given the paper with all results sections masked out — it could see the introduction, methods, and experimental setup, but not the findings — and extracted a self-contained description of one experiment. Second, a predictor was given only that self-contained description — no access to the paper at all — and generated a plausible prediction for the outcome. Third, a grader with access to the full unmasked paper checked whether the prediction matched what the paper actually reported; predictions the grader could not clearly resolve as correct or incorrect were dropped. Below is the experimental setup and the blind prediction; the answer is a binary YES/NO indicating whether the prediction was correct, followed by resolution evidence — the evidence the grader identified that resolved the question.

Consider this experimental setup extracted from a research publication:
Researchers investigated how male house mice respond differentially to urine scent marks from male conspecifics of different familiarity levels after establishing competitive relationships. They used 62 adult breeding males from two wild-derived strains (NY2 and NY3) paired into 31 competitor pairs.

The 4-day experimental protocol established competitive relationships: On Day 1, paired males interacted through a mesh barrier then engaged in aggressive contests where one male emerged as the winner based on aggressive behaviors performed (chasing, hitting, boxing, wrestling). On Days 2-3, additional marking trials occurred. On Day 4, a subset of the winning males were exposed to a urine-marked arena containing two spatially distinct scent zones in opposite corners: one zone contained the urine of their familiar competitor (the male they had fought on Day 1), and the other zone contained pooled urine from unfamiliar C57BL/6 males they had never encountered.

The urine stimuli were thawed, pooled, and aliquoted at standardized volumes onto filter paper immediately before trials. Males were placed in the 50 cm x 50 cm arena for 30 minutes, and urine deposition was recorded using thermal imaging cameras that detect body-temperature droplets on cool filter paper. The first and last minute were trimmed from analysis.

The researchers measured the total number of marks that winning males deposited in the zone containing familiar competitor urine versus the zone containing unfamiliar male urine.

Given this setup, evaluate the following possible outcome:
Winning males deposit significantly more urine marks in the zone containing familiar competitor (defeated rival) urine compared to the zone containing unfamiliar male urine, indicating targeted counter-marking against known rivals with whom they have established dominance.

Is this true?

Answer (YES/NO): NO